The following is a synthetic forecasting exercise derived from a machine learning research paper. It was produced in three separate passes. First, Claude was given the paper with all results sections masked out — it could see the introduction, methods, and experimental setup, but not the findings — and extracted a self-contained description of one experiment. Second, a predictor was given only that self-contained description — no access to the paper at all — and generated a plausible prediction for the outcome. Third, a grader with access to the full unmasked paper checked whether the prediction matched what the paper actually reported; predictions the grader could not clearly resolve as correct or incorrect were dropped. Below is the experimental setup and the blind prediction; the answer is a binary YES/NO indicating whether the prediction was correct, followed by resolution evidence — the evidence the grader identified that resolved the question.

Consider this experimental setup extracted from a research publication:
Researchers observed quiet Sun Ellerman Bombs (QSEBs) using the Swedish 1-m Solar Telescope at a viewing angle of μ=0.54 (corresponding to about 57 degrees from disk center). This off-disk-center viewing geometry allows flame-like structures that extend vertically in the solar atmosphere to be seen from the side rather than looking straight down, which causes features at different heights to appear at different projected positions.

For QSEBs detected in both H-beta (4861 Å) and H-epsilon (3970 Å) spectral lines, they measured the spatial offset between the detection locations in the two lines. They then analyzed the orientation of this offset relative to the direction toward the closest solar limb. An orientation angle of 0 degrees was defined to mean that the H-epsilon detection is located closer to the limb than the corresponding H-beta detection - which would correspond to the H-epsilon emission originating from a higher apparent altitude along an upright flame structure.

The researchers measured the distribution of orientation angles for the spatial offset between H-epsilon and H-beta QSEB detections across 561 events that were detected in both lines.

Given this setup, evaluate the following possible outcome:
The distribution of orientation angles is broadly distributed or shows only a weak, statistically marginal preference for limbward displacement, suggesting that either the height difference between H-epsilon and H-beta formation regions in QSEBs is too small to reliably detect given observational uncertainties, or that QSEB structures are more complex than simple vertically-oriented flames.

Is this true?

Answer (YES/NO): NO